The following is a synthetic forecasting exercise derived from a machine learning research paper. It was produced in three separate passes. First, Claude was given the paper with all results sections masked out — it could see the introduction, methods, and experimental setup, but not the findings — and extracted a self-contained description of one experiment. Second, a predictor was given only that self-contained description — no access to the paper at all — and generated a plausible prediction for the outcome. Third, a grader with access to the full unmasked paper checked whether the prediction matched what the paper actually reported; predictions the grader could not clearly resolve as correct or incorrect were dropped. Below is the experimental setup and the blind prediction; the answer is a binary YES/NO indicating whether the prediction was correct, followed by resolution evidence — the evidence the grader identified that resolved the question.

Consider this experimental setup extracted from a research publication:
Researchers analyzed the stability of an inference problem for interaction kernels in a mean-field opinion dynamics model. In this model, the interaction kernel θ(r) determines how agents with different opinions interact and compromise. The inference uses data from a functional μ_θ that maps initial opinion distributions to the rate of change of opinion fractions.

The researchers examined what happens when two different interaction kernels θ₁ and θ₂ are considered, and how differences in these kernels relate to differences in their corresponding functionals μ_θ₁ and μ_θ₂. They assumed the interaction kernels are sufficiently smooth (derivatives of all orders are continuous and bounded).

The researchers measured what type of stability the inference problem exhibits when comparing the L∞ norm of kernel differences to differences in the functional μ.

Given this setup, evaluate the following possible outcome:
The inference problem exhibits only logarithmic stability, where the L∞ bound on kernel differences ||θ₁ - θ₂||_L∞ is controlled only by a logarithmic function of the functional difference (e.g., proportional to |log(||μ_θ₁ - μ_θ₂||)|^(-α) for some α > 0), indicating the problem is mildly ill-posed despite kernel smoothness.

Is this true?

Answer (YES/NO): NO